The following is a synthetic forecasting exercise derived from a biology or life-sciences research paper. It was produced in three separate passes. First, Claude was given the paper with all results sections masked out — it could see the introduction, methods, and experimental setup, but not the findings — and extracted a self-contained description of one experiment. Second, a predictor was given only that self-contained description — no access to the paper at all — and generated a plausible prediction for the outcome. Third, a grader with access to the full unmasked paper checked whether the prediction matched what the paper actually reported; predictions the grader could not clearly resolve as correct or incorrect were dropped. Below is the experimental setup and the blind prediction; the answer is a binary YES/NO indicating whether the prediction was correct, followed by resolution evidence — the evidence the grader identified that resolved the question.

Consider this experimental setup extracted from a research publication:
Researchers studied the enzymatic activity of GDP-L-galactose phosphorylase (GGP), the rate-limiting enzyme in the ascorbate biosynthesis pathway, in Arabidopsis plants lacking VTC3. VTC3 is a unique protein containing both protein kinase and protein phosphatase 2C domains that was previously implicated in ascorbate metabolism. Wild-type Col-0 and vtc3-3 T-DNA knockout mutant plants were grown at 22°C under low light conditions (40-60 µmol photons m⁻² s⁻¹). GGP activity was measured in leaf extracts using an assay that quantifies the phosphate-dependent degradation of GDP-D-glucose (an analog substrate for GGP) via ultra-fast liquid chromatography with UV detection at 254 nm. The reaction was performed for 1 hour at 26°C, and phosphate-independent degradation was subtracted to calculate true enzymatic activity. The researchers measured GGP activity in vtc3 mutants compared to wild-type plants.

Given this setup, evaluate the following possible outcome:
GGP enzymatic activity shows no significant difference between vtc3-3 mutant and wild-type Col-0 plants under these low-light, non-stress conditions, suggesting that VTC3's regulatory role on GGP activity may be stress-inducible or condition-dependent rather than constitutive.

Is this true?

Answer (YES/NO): NO